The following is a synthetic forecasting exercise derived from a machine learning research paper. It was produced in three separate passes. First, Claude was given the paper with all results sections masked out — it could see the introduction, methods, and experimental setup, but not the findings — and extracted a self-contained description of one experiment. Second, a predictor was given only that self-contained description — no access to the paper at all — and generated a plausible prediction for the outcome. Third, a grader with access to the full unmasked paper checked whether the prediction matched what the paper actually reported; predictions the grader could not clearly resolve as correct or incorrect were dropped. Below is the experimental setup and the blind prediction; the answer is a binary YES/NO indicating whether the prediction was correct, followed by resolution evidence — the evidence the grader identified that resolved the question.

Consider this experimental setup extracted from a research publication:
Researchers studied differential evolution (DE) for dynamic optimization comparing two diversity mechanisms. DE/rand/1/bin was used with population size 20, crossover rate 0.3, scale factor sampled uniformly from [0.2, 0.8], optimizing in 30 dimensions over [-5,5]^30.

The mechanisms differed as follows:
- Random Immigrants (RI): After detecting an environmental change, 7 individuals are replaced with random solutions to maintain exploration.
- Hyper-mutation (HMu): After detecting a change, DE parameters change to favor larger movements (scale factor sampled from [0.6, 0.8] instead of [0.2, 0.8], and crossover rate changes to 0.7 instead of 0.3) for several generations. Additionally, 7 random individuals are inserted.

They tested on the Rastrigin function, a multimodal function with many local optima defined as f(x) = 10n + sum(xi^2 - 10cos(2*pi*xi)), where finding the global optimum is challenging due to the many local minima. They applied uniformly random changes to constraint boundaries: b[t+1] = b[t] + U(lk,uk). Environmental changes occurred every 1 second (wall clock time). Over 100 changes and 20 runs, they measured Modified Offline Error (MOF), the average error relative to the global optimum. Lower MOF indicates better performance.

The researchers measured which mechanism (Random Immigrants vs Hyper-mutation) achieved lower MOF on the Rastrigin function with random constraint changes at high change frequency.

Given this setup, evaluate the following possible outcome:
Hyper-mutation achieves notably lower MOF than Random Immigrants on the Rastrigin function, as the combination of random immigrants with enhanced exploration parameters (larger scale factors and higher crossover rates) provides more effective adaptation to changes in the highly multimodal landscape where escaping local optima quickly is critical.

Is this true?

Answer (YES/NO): NO